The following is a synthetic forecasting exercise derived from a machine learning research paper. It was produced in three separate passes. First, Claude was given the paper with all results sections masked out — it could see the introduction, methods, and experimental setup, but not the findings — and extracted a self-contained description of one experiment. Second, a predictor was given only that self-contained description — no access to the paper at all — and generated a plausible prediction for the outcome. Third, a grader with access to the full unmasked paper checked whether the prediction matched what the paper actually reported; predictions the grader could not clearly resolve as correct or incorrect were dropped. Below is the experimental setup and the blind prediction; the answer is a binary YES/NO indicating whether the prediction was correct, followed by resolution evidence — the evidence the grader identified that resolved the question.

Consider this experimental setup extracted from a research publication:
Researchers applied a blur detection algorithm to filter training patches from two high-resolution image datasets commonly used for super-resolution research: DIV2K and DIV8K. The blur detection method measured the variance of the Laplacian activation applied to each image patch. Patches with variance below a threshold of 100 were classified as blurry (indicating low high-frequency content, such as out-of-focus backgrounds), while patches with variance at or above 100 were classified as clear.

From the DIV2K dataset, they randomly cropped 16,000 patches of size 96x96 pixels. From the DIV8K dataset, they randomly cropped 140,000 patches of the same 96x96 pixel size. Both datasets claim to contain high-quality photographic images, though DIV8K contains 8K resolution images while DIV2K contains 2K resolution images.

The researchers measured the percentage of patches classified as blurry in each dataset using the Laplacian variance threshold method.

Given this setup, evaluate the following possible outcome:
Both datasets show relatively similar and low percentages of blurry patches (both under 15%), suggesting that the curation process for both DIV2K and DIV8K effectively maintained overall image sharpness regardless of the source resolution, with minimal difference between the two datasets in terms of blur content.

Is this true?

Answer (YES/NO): NO